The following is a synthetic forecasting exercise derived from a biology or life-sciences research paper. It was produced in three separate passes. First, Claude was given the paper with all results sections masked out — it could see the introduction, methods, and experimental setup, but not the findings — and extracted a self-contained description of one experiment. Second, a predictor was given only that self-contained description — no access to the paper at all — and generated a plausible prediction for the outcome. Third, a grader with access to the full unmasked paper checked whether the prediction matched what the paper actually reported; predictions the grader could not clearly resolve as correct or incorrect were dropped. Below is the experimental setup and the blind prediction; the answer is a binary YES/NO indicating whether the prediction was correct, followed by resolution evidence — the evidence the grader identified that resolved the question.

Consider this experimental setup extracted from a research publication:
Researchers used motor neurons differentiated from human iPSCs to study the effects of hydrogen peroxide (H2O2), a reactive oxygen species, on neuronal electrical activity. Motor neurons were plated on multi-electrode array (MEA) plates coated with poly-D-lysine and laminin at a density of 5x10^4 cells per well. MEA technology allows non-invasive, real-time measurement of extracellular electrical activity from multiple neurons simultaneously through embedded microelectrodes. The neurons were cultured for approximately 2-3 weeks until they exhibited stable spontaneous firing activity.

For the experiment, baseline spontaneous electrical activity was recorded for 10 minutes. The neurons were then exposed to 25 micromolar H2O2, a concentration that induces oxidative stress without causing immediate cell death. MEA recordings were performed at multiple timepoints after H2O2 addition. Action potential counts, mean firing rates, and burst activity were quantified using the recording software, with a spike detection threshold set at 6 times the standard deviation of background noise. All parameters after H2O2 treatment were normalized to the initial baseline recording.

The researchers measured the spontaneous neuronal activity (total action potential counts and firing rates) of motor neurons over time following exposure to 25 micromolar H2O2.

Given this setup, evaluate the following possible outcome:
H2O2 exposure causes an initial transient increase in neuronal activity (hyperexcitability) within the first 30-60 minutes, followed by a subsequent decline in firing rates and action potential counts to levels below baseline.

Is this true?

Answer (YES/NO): NO